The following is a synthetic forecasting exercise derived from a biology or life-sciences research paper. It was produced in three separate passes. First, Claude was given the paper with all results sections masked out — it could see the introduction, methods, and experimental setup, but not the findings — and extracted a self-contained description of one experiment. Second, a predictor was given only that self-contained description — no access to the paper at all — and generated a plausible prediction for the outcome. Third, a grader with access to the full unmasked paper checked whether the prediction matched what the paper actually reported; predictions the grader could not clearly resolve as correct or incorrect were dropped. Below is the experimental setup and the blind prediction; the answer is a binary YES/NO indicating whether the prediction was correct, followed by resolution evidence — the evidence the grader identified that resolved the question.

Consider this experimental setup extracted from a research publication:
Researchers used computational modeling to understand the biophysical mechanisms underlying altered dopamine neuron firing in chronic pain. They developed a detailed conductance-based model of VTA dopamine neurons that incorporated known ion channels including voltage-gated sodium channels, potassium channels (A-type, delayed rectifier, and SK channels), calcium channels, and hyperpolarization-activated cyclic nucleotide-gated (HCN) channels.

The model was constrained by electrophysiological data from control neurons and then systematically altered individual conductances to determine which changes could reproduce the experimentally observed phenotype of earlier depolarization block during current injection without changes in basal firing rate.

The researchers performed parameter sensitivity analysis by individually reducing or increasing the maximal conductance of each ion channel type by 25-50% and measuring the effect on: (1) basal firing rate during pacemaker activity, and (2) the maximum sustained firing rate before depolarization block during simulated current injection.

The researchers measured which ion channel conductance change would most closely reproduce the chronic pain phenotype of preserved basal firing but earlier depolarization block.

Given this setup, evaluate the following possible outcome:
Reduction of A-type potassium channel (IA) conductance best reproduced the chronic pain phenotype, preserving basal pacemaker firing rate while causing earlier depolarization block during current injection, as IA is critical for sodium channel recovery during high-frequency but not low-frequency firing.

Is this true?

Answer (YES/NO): NO